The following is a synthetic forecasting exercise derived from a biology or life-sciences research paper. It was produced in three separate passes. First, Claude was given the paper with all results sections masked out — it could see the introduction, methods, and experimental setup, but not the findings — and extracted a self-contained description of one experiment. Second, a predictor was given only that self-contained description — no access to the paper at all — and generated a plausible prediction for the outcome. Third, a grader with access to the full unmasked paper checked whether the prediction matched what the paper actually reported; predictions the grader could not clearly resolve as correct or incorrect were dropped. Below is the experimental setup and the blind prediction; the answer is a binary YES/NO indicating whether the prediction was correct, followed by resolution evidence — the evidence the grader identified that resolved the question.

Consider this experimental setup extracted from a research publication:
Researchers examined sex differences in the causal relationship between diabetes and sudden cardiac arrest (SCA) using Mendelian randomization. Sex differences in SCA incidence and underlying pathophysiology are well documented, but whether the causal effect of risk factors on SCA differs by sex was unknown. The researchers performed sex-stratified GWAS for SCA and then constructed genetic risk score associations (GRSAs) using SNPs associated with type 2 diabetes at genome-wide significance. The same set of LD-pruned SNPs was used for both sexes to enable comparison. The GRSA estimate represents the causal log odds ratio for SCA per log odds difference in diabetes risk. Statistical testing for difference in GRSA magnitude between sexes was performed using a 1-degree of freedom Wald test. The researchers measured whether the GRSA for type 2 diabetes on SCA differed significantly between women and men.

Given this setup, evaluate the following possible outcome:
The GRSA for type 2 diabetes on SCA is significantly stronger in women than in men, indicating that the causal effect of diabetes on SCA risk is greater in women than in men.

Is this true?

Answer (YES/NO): YES